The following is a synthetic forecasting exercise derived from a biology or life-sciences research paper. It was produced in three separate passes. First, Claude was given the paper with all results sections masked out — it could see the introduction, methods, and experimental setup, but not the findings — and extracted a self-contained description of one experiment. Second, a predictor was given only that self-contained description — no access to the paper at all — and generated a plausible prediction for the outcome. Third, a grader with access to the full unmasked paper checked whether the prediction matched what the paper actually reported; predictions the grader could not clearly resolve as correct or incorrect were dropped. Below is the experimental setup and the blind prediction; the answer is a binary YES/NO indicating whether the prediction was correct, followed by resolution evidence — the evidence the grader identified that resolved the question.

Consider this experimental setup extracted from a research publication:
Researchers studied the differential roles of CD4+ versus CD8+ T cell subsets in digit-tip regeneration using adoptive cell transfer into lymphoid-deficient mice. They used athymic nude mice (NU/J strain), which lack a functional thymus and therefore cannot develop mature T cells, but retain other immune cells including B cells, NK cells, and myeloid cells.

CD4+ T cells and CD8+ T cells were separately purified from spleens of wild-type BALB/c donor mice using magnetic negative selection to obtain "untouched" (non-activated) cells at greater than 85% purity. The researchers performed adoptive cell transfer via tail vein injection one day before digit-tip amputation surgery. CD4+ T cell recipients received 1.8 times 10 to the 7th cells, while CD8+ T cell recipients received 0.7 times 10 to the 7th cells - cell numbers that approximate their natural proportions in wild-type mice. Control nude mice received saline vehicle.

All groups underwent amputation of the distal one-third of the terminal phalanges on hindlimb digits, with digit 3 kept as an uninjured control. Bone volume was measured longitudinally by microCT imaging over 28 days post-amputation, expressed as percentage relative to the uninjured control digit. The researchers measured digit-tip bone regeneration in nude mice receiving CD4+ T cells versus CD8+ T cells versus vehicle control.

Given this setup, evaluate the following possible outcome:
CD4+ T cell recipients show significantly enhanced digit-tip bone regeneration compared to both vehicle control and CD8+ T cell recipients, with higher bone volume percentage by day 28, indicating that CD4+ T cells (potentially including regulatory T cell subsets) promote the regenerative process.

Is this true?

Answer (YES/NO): NO